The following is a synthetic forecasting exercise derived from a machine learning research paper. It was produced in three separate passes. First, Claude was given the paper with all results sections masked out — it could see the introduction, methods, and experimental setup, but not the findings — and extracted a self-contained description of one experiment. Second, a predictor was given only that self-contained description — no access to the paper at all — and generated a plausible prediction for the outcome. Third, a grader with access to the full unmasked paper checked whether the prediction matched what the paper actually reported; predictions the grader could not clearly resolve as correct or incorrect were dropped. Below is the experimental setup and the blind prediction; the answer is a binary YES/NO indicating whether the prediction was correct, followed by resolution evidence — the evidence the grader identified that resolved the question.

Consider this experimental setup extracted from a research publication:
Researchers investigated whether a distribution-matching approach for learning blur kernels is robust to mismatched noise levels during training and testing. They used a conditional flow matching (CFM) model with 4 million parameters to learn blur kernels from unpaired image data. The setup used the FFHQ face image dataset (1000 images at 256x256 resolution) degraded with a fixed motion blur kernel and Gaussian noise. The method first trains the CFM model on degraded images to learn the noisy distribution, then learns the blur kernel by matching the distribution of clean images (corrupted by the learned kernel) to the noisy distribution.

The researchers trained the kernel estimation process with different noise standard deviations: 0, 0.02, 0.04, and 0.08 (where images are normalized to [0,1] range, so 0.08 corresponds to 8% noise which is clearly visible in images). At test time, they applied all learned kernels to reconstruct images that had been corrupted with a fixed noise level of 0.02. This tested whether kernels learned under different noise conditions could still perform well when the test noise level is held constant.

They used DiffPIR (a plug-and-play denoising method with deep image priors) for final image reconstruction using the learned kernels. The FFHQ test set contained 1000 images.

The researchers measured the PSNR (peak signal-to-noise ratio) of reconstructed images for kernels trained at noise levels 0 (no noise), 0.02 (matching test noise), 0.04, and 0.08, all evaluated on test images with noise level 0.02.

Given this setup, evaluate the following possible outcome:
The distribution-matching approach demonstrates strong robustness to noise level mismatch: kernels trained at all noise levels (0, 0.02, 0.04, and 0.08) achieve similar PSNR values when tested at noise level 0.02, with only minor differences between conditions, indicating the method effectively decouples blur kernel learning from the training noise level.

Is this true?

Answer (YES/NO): YES